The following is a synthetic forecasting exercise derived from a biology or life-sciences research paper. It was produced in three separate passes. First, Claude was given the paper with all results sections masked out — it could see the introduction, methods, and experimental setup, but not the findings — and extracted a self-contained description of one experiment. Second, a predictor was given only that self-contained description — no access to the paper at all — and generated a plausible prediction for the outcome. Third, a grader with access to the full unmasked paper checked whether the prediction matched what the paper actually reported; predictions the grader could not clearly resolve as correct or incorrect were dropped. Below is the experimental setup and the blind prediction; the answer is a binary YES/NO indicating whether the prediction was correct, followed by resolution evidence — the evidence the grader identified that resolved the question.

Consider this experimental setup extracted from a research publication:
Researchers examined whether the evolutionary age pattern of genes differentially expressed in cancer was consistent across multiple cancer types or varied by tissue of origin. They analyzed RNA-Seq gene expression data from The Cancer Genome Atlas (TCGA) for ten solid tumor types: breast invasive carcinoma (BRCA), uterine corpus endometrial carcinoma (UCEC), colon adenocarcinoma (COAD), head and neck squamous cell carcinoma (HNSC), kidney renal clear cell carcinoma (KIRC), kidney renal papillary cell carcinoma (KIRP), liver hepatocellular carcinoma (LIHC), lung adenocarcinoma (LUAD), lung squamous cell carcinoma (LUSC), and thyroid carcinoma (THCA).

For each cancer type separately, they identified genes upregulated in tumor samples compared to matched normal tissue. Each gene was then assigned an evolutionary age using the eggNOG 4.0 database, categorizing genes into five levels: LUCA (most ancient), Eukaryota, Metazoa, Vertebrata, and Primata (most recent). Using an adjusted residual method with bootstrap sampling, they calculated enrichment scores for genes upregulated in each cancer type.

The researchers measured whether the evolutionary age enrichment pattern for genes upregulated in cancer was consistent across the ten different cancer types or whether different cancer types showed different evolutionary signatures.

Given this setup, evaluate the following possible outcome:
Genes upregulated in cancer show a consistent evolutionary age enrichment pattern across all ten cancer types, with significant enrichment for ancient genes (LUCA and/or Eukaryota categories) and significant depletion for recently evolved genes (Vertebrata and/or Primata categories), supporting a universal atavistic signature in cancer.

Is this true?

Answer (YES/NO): NO